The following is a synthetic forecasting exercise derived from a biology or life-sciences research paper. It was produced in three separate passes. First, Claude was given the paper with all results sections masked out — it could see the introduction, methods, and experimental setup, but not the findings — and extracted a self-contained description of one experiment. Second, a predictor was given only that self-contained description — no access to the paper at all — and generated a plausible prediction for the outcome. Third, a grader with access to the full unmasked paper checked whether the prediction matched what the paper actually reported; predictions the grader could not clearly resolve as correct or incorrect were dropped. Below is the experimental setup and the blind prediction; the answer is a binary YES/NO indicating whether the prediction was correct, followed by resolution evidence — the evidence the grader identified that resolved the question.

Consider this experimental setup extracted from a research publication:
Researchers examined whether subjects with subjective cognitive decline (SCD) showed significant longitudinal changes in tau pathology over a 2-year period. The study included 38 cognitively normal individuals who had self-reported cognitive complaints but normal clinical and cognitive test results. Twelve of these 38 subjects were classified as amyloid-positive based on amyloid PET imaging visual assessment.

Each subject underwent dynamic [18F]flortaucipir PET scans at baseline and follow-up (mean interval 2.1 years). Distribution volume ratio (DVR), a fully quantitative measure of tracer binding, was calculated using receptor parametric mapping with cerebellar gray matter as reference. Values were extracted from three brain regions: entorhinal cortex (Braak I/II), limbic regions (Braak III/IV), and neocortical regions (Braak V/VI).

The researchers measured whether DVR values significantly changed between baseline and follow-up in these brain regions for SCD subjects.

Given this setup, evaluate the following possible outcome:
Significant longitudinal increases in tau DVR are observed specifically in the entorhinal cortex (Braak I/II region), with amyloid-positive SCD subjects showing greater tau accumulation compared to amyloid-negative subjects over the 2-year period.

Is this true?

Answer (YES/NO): NO